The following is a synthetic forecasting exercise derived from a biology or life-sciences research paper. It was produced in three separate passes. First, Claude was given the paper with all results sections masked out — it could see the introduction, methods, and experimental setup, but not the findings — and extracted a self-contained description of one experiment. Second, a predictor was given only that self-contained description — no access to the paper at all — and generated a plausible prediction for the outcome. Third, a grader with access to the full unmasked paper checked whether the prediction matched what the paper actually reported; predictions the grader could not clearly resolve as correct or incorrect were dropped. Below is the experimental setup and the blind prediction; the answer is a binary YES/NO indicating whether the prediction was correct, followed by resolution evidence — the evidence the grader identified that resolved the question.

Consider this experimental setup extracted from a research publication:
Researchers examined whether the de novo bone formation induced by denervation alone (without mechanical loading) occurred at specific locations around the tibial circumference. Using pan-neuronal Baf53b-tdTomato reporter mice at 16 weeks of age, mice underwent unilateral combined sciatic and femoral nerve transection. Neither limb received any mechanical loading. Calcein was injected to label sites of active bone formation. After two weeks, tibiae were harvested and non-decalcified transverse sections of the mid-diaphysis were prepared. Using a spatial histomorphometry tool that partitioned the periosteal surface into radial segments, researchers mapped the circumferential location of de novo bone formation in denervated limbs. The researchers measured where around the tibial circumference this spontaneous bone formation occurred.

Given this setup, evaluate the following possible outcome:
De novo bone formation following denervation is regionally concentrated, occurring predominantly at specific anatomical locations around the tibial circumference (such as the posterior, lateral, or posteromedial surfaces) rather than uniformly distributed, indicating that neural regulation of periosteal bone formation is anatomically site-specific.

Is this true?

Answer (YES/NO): YES